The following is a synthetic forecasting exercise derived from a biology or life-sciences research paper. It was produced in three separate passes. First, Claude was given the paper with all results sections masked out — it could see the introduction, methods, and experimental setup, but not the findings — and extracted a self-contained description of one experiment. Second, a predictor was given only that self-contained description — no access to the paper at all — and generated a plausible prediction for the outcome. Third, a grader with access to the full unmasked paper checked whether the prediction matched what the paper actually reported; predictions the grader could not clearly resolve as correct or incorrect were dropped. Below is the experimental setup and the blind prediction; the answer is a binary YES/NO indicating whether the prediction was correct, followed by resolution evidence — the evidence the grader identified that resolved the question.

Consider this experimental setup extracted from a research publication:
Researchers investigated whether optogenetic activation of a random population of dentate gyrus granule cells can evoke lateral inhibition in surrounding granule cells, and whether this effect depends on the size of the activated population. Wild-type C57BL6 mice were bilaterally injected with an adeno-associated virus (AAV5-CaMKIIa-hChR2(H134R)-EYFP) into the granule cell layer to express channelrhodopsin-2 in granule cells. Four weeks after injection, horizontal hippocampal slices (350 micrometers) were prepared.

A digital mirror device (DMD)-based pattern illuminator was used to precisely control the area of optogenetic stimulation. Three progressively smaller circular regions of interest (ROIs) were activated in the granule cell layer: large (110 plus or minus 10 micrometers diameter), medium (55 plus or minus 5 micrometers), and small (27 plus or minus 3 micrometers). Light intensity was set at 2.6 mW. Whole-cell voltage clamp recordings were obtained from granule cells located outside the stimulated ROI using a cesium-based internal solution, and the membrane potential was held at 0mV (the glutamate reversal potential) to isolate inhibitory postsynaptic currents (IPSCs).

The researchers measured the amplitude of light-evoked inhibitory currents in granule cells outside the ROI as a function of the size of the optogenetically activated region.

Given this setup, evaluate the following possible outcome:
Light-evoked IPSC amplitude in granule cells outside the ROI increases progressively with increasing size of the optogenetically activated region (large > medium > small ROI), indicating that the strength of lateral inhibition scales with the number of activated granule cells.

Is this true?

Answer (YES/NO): YES